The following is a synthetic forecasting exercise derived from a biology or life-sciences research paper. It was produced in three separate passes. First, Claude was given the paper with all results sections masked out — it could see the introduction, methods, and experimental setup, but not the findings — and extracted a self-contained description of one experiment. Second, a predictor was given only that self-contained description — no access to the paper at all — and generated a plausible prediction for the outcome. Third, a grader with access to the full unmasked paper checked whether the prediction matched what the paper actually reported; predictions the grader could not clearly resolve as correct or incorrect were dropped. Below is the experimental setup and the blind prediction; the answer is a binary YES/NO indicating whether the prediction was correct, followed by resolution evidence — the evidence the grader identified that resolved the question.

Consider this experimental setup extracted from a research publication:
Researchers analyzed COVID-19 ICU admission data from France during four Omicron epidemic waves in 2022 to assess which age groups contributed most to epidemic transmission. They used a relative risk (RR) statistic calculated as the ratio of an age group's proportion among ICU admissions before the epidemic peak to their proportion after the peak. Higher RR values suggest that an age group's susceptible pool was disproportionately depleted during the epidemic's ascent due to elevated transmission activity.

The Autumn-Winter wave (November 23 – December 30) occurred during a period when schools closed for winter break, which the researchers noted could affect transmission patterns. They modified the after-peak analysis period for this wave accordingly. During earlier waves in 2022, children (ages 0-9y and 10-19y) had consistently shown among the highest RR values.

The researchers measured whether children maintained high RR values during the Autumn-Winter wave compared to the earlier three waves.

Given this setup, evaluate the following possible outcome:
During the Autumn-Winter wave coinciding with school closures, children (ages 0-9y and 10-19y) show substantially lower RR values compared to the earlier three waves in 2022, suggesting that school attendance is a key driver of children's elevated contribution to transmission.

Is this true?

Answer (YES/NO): NO